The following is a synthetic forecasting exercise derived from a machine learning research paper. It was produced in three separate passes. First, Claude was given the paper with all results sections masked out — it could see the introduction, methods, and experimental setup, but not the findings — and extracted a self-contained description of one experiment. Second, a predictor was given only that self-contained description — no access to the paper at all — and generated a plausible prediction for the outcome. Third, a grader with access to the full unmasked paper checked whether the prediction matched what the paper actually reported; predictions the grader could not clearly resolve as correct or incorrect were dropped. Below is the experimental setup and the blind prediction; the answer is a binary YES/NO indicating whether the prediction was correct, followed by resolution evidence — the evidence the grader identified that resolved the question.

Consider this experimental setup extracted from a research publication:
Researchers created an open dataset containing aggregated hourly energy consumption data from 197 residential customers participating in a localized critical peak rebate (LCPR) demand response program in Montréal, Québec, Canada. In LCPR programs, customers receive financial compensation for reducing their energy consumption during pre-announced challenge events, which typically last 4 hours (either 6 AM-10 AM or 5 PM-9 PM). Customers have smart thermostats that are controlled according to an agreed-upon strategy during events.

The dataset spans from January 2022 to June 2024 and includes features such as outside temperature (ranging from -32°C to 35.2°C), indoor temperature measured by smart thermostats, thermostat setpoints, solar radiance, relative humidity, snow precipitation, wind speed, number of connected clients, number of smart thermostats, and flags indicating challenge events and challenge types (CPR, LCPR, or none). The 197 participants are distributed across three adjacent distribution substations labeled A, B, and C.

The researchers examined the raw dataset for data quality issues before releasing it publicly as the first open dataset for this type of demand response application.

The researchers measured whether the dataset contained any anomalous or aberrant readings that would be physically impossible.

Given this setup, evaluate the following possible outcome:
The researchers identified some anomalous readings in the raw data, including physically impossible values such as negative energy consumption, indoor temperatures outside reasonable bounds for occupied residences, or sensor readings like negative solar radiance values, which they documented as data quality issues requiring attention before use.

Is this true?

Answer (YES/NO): NO